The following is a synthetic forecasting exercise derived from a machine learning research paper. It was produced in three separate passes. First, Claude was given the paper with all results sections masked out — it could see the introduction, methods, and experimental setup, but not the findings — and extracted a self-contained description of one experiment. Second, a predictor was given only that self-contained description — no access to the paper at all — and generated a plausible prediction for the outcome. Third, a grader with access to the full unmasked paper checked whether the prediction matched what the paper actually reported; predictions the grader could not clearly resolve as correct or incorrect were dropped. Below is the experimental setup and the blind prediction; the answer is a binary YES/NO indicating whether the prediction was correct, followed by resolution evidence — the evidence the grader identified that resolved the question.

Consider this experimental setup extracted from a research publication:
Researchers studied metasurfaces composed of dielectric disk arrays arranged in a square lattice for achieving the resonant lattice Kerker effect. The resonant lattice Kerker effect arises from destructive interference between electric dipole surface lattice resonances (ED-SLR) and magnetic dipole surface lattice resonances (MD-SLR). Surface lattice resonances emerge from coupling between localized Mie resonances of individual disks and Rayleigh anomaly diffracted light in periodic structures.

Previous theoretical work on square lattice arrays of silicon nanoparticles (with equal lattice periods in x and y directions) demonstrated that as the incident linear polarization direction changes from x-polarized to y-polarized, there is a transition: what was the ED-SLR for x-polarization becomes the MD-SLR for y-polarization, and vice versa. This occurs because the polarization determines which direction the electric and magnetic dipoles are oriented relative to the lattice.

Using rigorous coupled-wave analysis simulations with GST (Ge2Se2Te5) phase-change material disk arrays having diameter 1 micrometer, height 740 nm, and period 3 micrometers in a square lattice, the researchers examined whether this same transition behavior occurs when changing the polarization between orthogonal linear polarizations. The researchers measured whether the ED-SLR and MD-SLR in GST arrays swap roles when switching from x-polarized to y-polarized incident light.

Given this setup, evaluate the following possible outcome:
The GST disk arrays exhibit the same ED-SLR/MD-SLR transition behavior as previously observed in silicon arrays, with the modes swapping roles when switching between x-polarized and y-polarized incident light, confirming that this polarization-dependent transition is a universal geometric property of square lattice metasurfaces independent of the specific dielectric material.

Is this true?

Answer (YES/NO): NO